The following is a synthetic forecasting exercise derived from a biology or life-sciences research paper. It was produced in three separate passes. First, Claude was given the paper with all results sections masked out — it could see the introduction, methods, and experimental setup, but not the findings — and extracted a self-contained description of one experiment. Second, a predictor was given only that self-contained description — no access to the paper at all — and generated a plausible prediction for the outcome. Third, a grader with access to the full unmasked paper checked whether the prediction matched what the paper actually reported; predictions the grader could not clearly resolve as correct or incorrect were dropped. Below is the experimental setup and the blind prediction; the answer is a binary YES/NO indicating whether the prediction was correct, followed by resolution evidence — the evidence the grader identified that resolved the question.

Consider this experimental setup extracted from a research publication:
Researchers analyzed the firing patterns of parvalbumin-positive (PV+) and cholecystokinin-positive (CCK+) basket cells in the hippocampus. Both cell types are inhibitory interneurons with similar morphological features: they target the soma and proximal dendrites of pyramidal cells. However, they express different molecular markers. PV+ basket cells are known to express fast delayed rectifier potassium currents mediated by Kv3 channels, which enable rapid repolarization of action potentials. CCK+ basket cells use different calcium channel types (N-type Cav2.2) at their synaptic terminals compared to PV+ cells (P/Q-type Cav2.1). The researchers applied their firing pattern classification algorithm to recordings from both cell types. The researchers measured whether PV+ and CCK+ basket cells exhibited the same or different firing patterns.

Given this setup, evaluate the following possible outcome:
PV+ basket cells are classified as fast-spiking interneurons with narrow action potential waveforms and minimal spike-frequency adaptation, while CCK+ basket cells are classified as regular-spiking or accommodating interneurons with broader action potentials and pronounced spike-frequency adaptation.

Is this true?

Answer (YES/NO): NO